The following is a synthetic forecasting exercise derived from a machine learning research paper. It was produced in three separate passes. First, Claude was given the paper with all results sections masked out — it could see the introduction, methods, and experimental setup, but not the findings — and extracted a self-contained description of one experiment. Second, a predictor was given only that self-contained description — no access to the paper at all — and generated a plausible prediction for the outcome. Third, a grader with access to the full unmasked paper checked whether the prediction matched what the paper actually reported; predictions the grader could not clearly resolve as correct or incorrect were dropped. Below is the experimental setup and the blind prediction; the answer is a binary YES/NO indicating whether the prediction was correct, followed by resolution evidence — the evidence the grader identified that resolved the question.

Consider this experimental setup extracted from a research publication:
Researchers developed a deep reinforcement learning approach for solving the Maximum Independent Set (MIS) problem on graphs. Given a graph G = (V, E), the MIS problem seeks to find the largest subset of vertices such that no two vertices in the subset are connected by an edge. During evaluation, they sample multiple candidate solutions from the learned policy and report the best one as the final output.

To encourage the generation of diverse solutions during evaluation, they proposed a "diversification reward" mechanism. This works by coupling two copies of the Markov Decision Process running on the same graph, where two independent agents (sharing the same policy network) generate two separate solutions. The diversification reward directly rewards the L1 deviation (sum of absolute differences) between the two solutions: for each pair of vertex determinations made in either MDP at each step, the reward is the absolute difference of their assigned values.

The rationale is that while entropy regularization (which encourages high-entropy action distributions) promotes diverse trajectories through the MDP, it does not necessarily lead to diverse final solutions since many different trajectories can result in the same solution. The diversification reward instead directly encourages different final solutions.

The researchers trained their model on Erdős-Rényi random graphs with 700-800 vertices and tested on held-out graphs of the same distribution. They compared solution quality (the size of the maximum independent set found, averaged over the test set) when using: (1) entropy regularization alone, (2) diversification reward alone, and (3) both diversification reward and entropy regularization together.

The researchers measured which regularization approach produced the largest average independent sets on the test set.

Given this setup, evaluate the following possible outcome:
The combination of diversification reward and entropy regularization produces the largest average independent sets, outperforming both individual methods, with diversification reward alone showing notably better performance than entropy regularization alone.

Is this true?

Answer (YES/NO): YES